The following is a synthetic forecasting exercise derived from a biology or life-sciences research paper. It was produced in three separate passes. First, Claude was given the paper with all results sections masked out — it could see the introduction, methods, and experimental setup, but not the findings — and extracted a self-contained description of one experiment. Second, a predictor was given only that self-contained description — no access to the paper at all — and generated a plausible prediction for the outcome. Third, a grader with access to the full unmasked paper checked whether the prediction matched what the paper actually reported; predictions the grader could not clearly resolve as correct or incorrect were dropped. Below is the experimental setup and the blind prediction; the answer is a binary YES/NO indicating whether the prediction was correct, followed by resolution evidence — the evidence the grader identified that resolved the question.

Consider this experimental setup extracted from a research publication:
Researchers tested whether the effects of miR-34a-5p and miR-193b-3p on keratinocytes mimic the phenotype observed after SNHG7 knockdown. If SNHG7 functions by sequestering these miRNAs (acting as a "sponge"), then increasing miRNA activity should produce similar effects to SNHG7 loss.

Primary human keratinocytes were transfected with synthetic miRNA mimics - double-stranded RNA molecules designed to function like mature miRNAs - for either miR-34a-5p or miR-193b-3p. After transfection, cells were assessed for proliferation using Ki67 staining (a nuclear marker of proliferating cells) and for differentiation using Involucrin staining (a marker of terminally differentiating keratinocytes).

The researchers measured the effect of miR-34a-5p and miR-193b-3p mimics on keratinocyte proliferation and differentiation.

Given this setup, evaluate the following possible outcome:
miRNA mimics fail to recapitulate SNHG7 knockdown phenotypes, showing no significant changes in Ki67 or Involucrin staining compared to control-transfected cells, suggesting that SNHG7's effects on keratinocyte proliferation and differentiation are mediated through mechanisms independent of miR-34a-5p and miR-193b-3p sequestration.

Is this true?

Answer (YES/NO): NO